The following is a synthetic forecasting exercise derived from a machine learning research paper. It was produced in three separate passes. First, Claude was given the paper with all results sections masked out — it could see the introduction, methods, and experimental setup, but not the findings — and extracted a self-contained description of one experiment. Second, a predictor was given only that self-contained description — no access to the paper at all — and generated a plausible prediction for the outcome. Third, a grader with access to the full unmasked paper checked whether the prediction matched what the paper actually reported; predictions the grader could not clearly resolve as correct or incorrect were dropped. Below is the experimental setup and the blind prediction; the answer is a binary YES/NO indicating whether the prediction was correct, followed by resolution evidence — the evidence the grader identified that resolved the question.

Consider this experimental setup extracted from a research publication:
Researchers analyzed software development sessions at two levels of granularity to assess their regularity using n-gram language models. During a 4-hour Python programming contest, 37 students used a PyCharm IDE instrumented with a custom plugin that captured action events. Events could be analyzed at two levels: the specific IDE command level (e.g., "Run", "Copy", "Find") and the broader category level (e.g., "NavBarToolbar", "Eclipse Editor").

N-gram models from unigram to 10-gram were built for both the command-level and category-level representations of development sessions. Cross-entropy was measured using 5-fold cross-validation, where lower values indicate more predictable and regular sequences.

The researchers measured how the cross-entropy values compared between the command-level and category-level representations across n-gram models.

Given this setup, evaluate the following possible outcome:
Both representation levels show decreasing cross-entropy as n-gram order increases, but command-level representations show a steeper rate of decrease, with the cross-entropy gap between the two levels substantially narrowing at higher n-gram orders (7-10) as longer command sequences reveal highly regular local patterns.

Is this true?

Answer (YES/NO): NO